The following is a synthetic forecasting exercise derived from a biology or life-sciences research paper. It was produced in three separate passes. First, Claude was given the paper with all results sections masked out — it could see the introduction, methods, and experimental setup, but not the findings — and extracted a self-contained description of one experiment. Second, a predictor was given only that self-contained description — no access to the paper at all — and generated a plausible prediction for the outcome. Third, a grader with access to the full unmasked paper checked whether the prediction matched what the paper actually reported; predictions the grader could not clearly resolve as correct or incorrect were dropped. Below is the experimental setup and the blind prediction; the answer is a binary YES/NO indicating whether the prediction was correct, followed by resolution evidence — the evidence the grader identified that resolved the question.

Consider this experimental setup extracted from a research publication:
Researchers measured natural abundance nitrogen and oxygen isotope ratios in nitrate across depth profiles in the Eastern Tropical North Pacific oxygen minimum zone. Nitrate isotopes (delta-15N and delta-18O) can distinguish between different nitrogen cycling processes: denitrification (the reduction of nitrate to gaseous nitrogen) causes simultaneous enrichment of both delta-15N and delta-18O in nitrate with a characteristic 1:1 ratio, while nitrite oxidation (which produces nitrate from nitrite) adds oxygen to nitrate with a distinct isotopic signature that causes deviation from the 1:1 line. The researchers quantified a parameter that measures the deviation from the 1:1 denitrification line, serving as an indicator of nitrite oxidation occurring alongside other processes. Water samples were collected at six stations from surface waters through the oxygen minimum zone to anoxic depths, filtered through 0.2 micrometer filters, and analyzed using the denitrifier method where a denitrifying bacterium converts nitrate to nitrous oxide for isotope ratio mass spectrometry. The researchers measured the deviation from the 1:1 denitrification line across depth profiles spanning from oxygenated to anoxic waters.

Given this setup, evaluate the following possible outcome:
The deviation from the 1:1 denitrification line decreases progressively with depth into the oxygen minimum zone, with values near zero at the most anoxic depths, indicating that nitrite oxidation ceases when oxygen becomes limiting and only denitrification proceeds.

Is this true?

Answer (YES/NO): NO